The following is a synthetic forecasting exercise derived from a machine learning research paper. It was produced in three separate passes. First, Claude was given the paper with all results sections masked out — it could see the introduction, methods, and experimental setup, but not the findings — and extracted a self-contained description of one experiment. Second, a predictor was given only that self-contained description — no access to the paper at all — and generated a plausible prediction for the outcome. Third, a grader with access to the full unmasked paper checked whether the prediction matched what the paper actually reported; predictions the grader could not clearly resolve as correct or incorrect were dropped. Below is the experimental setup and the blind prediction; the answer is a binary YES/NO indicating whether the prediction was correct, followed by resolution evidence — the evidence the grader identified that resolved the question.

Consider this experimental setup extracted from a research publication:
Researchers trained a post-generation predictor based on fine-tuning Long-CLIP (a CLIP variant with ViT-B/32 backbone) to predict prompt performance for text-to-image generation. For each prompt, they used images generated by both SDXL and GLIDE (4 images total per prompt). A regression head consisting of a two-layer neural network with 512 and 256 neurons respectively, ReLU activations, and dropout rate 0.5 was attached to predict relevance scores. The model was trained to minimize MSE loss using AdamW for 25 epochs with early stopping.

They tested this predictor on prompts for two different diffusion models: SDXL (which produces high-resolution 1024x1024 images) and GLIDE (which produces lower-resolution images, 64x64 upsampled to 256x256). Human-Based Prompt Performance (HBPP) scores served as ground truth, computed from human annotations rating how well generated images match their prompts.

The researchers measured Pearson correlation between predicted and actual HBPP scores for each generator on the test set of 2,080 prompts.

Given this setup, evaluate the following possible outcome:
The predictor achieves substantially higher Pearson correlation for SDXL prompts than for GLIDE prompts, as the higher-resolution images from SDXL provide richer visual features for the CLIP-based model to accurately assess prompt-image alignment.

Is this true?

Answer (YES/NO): NO